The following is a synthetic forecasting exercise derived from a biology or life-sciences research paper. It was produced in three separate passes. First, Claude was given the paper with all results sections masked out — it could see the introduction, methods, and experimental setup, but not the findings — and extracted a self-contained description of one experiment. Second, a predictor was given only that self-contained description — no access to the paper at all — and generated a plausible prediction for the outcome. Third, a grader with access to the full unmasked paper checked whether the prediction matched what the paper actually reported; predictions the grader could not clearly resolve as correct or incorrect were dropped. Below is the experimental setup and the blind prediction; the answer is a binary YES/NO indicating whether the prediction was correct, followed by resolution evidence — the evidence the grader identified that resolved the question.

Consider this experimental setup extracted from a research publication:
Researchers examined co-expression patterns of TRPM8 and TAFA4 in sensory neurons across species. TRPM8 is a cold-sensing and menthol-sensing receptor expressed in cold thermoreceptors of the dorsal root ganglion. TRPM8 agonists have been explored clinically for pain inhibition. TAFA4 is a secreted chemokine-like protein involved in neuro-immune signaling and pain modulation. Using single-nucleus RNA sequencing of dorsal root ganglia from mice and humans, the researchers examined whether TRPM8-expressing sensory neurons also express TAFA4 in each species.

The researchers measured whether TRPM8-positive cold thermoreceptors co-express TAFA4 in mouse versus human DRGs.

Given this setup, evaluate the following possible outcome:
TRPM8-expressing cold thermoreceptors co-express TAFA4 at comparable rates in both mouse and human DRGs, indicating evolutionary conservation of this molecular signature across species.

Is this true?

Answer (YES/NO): NO